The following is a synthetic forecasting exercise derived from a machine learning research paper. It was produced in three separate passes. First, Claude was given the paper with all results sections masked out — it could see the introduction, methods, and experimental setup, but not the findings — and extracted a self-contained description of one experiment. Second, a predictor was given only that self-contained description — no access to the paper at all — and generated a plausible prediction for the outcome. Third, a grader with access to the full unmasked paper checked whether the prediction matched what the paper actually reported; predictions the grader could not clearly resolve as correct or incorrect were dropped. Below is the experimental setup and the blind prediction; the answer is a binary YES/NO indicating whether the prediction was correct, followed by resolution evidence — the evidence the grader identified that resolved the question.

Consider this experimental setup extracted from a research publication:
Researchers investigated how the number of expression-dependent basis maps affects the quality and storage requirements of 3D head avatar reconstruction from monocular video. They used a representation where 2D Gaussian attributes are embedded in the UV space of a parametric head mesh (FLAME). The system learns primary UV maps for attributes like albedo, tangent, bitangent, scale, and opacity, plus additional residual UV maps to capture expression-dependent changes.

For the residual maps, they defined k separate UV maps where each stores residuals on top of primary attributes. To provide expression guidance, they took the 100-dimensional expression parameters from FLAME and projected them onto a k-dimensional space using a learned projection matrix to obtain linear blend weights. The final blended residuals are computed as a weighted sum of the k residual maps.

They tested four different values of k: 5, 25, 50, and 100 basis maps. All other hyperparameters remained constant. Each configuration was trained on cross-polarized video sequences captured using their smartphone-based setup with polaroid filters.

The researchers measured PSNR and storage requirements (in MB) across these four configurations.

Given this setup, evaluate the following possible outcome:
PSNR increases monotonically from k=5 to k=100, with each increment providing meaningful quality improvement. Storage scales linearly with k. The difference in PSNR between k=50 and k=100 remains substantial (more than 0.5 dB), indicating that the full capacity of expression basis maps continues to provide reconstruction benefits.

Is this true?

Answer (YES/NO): NO